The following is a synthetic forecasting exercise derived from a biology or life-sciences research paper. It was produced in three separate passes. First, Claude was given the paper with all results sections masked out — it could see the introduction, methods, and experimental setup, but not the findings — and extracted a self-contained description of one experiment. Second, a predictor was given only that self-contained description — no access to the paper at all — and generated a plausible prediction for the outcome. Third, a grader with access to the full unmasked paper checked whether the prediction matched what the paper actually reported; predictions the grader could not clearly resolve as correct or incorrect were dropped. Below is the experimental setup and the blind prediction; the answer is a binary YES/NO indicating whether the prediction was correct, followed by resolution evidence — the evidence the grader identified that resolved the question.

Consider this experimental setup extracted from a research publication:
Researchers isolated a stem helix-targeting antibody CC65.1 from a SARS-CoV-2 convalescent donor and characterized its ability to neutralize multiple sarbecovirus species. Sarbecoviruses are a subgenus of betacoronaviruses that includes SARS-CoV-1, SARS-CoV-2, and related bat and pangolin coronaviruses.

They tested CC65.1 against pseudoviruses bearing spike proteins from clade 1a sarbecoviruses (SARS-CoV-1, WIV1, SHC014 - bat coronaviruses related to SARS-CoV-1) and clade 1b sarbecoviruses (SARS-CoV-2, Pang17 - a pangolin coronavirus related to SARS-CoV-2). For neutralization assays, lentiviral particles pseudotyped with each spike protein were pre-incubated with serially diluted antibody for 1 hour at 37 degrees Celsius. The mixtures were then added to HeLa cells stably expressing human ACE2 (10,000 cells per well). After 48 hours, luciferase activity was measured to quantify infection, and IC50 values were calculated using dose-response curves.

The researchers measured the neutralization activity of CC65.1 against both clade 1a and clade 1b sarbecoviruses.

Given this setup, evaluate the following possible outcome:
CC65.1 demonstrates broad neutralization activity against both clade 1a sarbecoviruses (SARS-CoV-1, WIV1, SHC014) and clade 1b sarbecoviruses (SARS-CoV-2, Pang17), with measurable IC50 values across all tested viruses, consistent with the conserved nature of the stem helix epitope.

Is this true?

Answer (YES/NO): YES